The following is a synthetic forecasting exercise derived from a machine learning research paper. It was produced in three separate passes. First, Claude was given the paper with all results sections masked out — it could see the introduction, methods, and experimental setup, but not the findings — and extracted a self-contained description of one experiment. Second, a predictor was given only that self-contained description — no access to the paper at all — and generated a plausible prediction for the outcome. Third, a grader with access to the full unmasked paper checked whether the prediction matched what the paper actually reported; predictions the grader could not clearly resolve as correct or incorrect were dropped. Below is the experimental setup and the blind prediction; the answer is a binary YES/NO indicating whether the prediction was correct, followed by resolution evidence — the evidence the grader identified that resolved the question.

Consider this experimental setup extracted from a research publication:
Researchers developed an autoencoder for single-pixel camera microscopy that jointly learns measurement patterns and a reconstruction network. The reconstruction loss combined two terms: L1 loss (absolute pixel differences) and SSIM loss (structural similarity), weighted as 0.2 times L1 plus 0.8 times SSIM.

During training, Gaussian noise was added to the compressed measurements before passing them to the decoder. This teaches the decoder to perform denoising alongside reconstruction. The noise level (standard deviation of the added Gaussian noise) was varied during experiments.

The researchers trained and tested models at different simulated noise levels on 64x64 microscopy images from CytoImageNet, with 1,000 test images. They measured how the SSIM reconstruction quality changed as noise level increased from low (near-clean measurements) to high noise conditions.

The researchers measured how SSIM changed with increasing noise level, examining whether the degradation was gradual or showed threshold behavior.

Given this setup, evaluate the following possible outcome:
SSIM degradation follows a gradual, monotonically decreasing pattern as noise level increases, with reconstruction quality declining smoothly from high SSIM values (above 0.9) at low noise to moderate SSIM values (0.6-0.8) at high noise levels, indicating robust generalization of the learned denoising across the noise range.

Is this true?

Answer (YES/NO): NO